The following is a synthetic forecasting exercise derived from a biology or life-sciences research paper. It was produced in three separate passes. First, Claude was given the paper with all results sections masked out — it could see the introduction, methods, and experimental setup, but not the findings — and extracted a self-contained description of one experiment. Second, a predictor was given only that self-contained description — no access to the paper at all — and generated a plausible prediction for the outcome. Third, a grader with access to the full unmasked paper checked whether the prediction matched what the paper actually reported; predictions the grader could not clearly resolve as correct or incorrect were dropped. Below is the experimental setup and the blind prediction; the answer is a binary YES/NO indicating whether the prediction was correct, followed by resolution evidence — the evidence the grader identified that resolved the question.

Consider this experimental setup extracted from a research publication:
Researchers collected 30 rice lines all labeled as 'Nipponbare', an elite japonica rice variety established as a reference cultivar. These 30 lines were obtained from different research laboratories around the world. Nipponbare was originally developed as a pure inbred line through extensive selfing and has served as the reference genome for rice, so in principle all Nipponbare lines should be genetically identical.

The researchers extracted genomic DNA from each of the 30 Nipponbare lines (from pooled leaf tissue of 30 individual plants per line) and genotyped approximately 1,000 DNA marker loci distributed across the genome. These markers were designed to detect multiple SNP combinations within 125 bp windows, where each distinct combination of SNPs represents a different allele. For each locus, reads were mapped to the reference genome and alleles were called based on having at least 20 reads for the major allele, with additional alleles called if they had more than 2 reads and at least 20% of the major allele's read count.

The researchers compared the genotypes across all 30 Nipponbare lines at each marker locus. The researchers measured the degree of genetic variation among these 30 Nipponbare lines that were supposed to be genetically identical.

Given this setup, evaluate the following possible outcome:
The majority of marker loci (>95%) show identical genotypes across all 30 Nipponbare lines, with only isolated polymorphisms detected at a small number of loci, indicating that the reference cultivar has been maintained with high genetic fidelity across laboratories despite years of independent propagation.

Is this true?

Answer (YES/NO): NO